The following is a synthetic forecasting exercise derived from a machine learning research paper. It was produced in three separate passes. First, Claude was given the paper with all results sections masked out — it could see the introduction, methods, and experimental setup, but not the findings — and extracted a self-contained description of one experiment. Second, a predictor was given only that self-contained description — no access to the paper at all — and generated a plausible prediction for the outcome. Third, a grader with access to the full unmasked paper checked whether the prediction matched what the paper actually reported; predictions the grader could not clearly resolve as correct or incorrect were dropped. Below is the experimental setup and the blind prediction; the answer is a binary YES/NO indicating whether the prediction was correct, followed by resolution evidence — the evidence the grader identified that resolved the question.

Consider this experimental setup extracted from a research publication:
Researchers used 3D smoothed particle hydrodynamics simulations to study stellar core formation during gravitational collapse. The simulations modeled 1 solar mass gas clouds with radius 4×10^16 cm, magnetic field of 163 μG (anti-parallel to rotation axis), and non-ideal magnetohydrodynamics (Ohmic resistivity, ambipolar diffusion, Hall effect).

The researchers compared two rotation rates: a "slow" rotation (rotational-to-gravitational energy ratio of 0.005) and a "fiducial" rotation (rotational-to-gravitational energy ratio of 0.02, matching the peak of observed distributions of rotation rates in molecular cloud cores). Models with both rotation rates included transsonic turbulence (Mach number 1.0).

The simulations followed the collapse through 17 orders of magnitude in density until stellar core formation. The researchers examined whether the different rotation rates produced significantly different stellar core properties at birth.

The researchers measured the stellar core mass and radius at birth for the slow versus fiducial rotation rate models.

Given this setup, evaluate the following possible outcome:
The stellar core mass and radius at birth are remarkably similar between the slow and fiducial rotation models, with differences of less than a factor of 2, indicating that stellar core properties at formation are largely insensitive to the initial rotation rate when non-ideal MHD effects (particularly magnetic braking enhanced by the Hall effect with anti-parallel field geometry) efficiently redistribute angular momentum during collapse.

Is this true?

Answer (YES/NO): NO